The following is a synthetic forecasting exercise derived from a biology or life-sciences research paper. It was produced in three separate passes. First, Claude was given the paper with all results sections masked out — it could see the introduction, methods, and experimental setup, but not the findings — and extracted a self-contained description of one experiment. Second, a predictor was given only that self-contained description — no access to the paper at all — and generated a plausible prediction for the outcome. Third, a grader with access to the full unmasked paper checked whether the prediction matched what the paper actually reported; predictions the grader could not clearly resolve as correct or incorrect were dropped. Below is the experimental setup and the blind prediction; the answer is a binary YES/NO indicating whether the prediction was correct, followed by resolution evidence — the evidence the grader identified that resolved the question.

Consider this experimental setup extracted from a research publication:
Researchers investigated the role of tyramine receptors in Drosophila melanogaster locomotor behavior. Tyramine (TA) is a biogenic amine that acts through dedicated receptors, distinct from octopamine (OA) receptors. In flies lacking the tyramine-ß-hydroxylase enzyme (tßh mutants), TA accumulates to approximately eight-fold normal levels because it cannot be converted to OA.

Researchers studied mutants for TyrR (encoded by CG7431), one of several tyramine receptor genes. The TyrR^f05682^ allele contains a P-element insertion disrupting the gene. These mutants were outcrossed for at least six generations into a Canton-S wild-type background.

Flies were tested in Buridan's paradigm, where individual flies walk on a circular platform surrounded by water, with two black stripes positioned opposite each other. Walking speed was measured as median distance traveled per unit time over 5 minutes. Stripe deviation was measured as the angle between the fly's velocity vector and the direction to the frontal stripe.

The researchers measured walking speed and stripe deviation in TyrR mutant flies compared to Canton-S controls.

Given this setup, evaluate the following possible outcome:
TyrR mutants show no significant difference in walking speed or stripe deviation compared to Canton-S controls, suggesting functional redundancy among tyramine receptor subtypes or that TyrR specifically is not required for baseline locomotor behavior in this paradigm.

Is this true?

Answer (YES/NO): NO